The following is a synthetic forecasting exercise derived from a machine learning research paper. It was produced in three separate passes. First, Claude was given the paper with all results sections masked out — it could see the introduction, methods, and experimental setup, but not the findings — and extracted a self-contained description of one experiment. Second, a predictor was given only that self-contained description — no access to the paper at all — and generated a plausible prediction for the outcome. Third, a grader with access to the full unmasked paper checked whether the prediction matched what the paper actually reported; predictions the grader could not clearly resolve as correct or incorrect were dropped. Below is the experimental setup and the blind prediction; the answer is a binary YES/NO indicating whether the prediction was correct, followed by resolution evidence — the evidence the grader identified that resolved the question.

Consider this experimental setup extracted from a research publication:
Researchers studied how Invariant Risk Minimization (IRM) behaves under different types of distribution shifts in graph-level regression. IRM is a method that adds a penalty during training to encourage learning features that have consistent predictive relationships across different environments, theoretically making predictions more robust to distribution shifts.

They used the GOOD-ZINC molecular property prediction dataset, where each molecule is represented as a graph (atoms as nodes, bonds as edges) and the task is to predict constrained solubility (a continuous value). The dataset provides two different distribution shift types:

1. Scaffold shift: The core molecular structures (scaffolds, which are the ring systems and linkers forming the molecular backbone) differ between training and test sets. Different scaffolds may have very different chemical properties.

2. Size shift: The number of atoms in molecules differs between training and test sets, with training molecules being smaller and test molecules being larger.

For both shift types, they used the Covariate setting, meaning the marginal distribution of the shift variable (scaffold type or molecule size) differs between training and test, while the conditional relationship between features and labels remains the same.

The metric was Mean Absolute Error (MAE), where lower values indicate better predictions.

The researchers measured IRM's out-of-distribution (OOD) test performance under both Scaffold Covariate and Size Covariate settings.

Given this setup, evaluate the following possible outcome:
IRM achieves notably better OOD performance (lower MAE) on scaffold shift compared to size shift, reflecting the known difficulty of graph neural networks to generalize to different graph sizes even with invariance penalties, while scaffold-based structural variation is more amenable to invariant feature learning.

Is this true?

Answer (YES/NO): YES